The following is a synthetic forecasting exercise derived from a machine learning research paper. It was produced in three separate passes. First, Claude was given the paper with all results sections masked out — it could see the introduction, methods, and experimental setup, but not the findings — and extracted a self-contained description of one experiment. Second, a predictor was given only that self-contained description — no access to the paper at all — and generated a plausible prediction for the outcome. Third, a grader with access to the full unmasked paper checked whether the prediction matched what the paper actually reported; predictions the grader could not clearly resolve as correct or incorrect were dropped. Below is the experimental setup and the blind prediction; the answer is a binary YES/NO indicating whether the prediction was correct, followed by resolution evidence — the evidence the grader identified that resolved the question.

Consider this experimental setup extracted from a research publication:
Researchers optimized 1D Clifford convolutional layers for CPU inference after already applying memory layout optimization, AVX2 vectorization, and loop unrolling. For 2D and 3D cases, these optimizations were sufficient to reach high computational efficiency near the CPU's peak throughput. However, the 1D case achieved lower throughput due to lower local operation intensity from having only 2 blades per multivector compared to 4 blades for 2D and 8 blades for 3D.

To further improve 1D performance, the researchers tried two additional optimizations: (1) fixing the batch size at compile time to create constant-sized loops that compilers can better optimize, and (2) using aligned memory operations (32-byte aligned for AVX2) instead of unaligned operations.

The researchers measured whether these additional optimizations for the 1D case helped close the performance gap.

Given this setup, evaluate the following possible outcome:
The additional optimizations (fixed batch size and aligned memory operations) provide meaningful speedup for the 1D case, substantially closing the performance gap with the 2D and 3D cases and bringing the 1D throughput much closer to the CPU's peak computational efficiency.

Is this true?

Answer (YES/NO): NO